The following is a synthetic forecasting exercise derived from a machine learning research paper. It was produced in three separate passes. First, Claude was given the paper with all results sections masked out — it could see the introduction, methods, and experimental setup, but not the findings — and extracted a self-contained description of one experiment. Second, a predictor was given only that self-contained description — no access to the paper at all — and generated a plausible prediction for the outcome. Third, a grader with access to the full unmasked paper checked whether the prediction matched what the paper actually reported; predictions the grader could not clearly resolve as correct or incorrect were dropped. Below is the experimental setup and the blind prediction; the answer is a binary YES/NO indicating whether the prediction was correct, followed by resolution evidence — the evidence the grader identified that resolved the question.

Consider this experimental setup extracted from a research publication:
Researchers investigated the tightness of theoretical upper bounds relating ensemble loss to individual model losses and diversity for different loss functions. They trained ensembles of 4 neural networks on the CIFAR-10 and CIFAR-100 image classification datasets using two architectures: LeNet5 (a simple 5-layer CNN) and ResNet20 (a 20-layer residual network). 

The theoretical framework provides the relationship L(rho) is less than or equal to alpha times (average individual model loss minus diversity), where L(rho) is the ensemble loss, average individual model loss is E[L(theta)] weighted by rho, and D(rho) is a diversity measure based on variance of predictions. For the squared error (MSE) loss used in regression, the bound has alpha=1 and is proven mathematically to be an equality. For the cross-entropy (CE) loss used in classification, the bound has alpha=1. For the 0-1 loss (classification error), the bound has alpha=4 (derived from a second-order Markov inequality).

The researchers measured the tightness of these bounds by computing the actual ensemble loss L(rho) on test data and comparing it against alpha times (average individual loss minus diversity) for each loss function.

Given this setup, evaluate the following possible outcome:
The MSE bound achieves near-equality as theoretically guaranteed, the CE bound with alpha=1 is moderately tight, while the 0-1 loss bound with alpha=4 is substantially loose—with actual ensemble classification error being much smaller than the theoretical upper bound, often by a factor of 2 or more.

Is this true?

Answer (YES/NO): YES